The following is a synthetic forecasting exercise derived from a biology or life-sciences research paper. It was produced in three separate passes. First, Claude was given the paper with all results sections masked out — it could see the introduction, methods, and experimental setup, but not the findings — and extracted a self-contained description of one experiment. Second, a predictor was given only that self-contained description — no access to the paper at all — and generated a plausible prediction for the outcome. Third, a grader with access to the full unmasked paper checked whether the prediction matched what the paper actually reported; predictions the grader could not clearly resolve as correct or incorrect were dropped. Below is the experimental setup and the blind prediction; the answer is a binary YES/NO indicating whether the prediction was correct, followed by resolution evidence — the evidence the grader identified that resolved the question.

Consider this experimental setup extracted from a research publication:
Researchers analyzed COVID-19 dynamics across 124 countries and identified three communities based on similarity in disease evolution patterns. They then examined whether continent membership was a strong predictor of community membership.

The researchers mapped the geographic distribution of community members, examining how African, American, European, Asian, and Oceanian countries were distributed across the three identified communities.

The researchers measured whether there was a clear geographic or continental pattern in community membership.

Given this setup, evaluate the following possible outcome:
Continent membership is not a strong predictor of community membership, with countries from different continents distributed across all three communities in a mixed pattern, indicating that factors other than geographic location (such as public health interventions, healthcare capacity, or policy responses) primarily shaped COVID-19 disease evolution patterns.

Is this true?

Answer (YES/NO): YES